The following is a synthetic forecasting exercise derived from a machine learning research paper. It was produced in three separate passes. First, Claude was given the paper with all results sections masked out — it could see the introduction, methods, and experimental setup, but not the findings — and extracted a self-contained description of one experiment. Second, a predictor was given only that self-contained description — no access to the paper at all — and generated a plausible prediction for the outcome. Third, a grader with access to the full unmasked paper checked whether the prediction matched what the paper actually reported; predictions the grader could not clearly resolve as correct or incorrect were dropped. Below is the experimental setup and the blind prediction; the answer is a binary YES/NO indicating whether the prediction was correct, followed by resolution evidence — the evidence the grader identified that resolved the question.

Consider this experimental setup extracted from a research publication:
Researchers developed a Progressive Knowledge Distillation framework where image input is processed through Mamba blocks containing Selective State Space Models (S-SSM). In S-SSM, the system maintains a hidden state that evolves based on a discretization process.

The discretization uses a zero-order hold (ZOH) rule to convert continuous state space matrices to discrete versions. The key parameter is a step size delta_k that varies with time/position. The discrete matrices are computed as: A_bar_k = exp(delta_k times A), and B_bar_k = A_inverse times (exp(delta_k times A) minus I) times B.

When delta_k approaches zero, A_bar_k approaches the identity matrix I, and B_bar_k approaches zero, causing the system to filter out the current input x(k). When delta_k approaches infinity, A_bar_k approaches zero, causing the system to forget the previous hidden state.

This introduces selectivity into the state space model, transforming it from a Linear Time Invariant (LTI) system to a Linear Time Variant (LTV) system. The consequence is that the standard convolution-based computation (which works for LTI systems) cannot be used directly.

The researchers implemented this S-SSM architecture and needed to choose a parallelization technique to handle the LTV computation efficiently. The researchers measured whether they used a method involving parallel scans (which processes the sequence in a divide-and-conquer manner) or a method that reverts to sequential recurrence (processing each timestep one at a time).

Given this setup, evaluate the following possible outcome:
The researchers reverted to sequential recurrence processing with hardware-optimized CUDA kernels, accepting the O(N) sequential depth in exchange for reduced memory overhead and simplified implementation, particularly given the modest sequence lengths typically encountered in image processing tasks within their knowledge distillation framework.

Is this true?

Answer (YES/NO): NO